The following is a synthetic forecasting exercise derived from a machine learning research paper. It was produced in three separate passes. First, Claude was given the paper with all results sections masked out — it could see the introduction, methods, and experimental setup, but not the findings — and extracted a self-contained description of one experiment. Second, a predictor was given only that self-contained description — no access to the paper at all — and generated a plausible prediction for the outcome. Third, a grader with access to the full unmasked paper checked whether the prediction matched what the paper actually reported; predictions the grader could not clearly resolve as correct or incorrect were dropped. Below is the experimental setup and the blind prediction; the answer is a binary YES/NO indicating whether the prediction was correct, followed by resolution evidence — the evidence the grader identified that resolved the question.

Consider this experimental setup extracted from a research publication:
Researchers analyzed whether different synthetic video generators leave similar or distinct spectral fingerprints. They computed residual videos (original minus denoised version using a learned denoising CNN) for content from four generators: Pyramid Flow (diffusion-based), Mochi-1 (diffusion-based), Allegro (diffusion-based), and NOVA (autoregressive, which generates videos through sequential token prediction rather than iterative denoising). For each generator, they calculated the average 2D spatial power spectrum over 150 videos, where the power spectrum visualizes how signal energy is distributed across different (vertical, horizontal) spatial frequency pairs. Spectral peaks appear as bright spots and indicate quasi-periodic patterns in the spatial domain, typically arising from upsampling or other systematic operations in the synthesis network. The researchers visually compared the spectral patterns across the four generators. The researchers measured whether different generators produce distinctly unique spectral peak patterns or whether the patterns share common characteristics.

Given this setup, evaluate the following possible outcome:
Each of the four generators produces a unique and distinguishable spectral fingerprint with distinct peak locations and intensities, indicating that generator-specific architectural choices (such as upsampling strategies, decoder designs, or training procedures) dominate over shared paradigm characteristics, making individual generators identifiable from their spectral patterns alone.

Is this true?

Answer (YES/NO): NO